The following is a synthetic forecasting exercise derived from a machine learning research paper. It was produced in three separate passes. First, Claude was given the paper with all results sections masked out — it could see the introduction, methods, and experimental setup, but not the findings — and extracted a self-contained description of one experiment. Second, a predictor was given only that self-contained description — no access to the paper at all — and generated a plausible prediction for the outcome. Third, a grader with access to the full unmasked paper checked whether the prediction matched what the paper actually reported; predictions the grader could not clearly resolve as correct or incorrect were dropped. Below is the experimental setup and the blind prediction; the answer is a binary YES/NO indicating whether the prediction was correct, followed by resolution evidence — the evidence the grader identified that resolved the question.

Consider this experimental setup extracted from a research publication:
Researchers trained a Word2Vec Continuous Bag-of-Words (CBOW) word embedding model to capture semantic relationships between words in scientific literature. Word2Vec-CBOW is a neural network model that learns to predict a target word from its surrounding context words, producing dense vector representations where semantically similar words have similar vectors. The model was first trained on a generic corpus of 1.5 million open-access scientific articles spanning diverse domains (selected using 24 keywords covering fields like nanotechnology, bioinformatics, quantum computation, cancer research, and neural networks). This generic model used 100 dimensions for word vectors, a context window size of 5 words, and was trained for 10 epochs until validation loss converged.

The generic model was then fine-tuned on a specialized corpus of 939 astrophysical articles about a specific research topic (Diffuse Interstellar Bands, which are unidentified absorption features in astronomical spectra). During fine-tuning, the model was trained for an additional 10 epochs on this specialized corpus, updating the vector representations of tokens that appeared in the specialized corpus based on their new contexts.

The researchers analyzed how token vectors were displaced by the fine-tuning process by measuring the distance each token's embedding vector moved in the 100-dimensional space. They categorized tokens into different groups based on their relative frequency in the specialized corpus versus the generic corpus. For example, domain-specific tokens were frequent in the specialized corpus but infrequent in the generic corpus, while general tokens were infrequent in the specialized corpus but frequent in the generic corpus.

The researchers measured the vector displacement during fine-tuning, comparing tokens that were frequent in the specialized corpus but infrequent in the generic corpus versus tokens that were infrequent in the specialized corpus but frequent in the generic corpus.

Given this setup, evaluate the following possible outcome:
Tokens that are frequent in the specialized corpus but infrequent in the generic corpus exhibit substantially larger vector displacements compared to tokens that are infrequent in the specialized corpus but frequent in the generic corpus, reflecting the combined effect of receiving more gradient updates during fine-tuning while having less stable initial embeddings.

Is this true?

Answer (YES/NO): YES